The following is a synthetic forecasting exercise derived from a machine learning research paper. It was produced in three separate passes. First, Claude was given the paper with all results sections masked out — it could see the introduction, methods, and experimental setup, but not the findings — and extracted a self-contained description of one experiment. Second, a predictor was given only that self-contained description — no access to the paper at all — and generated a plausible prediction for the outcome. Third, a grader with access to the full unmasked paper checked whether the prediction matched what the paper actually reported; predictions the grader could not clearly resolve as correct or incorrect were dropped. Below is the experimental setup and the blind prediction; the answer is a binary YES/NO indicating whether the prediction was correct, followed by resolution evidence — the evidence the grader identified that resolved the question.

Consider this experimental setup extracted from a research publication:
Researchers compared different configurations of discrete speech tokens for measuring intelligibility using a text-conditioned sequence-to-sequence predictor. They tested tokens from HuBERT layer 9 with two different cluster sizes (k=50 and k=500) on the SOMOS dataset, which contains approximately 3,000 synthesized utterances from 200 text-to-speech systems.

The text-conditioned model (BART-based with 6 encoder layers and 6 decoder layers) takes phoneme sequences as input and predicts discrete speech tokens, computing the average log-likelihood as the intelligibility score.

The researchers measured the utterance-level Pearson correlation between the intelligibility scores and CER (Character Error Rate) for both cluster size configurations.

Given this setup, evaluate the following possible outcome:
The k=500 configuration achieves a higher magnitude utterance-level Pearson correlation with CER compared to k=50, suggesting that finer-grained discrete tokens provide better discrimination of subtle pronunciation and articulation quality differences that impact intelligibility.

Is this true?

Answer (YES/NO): YES